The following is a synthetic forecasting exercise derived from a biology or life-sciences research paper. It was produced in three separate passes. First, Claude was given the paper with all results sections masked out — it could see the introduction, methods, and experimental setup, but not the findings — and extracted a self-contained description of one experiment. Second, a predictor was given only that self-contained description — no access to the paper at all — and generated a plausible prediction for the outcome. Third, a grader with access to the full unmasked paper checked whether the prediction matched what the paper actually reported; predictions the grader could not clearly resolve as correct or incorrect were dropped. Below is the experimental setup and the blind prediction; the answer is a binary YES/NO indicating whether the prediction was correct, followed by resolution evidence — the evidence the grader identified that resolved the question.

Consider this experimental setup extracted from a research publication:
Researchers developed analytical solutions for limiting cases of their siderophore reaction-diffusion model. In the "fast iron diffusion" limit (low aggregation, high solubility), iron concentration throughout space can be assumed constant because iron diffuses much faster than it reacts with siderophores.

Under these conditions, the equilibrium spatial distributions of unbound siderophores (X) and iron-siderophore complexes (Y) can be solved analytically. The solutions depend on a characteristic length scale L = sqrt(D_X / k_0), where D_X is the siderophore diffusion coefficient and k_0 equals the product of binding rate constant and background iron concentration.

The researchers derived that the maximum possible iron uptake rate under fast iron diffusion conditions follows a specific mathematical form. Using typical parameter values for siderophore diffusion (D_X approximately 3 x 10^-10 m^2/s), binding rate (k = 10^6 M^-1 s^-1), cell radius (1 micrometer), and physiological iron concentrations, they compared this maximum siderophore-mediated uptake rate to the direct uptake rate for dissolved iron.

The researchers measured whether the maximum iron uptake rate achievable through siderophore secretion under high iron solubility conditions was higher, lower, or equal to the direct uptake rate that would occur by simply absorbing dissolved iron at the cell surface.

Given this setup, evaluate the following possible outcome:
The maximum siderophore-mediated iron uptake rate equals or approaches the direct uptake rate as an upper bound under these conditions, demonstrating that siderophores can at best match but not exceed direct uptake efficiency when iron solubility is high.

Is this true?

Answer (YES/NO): NO